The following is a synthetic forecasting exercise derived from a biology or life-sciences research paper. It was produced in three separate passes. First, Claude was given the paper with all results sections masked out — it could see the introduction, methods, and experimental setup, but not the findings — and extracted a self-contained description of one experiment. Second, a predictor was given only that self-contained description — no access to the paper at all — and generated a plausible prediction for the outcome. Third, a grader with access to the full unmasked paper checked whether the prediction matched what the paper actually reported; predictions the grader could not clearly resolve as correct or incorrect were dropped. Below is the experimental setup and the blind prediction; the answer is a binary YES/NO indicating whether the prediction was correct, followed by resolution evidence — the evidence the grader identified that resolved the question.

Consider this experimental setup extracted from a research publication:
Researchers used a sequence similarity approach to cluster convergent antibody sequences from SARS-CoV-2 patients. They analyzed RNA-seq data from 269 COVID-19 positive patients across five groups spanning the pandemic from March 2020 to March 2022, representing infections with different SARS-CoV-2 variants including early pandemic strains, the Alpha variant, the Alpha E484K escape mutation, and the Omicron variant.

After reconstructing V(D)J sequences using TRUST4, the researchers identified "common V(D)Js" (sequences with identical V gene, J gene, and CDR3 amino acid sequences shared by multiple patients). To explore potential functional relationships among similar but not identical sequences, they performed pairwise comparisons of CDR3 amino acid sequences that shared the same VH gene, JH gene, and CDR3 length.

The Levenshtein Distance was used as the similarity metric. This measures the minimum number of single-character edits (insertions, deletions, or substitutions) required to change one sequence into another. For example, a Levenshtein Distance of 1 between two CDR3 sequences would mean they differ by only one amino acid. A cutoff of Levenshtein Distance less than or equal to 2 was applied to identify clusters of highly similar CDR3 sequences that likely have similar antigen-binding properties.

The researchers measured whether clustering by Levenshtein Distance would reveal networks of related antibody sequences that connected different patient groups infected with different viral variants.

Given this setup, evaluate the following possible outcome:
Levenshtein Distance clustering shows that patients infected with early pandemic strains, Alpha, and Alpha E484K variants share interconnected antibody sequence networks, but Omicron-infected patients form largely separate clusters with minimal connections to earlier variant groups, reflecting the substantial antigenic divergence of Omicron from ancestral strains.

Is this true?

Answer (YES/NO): NO